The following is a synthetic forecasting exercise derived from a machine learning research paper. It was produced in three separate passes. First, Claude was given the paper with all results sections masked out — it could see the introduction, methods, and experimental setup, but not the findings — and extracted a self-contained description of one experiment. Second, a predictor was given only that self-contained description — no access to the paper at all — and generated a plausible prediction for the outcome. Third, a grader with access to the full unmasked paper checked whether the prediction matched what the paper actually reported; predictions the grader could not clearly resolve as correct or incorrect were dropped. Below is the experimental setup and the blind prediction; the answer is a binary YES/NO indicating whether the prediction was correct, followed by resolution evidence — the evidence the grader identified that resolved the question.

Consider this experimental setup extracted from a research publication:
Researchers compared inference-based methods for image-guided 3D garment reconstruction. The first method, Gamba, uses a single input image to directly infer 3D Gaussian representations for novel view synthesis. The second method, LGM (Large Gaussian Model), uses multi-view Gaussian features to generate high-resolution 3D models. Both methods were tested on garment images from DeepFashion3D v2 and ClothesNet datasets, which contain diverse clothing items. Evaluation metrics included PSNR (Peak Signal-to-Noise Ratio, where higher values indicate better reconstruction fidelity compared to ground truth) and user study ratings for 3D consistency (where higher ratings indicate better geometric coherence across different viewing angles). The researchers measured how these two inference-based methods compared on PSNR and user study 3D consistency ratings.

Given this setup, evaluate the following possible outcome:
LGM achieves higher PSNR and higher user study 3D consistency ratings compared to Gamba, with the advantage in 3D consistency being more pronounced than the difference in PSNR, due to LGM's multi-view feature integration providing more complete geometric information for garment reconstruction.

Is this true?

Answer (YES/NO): YES